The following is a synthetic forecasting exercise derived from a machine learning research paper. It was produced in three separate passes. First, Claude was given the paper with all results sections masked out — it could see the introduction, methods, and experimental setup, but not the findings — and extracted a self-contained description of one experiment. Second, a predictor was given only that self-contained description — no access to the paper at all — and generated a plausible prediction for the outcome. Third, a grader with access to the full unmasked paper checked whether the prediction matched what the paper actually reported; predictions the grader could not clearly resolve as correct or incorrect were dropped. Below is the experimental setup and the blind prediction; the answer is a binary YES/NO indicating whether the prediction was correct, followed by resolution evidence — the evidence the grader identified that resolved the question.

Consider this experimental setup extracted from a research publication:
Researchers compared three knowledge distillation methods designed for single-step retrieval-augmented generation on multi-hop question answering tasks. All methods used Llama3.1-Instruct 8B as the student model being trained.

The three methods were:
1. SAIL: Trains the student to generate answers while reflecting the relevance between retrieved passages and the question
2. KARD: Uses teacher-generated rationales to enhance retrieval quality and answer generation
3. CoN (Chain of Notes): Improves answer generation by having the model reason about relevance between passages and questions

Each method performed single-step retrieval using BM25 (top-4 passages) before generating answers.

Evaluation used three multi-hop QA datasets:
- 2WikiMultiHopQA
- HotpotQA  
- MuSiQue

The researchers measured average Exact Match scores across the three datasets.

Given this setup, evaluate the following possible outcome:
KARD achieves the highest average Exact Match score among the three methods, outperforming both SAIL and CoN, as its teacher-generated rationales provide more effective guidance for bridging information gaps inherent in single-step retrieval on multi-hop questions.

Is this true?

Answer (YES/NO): YES